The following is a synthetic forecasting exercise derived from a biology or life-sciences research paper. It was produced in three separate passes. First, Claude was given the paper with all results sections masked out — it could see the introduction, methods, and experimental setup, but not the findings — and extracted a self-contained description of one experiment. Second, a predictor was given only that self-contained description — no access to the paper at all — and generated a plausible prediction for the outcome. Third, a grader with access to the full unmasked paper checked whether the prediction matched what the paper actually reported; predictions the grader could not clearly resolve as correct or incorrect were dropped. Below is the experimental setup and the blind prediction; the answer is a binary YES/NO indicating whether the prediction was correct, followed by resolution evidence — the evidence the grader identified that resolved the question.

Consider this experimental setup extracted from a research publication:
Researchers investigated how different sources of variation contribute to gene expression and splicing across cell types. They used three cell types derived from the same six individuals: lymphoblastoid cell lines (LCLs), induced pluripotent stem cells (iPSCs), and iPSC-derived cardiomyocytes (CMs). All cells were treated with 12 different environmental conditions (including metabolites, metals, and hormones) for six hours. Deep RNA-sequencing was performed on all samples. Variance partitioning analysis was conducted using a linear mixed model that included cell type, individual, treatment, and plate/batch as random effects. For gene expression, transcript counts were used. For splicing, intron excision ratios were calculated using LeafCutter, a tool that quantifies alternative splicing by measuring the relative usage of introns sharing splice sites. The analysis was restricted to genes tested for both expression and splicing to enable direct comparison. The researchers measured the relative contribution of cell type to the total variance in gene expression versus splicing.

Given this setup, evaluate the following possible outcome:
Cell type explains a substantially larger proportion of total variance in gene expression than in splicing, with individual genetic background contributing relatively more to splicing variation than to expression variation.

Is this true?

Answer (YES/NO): NO